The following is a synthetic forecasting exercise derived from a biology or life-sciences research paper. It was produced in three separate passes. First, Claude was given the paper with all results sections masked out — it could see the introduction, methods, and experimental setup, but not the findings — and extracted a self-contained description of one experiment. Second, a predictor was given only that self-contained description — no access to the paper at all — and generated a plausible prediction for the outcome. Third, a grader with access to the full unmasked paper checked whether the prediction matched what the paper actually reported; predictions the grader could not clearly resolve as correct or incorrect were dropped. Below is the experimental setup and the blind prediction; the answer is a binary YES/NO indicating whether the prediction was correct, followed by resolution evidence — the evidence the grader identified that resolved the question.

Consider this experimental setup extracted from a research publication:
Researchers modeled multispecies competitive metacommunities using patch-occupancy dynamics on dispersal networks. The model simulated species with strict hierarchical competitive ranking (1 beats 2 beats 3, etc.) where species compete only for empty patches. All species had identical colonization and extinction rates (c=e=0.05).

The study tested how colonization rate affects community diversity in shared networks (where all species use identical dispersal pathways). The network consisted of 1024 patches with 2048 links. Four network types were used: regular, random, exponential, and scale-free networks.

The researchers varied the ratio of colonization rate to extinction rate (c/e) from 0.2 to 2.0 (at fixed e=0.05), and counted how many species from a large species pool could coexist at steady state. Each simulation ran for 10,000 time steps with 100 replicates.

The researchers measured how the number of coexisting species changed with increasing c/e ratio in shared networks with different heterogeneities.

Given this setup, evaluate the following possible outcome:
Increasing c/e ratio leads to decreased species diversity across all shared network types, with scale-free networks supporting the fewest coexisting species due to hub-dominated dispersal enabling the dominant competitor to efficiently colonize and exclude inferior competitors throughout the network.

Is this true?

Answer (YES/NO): NO